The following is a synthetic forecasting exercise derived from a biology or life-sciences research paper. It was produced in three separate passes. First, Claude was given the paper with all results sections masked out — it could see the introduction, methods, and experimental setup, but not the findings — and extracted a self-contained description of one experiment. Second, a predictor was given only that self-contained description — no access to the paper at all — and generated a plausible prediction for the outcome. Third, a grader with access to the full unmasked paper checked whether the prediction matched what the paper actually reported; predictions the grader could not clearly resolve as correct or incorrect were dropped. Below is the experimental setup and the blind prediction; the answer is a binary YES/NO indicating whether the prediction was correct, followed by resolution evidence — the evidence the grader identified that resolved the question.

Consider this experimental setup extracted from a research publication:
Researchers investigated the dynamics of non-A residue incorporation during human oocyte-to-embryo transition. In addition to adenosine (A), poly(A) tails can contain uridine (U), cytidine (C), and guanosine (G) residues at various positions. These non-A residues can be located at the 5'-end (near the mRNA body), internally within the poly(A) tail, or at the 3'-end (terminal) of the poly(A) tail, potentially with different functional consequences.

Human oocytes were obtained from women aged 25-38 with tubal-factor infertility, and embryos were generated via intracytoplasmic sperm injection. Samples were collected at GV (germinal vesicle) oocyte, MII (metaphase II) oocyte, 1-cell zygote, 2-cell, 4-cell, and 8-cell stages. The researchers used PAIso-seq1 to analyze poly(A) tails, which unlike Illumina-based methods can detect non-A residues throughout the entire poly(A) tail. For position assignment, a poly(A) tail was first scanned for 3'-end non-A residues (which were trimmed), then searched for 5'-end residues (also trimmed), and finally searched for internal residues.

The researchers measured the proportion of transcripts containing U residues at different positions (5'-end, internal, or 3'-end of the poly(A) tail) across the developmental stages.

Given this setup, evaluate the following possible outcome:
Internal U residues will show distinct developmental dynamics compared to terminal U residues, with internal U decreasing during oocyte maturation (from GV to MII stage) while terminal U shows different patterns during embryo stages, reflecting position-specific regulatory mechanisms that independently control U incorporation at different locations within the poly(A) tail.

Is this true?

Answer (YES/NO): NO